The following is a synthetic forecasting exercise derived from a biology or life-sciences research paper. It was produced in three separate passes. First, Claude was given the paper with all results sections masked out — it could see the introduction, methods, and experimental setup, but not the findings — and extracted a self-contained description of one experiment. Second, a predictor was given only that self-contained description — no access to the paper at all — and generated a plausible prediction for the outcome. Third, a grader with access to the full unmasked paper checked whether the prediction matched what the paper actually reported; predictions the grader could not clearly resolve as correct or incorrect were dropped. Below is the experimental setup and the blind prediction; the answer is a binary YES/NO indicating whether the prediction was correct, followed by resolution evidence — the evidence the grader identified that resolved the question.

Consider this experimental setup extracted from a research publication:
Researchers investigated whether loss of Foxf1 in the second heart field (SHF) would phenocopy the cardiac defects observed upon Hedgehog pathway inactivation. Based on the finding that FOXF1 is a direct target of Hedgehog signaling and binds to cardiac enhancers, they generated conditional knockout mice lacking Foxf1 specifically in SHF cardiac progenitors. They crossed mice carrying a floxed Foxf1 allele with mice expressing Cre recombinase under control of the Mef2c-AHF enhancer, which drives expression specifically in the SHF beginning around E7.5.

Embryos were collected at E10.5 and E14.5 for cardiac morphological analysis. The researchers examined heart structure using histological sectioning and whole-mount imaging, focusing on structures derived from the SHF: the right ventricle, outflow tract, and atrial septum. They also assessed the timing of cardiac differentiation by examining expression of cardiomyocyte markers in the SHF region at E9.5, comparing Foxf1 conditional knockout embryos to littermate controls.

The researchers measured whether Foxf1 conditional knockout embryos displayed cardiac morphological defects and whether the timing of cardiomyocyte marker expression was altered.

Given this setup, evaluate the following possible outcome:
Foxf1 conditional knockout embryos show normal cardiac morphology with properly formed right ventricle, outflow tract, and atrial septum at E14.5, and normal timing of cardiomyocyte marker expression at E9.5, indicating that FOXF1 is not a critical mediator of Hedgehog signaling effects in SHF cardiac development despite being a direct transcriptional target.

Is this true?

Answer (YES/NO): NO